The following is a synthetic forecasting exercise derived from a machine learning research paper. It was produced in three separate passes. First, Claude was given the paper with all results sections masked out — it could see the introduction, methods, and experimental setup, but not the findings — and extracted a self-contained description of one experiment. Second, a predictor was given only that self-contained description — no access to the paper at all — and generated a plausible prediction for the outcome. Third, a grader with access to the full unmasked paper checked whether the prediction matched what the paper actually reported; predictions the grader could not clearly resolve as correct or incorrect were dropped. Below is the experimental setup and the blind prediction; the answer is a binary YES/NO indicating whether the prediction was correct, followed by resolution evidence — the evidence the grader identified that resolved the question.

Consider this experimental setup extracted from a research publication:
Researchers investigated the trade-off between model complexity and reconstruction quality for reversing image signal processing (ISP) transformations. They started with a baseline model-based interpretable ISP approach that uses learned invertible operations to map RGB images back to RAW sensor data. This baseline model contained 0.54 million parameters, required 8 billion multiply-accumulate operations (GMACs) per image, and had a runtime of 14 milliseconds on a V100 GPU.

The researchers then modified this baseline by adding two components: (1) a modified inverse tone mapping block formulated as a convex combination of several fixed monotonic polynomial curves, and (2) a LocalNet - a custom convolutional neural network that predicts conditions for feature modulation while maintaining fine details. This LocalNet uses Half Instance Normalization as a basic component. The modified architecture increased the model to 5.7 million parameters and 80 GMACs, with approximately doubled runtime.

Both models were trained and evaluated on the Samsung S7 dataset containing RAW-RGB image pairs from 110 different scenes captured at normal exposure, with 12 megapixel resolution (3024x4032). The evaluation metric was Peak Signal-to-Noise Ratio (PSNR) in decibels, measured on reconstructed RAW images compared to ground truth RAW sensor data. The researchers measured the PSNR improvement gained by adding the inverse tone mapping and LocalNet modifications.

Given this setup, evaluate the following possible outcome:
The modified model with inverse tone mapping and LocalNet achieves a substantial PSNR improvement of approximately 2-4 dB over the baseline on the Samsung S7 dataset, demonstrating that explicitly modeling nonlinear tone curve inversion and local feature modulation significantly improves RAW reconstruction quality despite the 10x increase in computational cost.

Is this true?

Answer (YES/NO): YES